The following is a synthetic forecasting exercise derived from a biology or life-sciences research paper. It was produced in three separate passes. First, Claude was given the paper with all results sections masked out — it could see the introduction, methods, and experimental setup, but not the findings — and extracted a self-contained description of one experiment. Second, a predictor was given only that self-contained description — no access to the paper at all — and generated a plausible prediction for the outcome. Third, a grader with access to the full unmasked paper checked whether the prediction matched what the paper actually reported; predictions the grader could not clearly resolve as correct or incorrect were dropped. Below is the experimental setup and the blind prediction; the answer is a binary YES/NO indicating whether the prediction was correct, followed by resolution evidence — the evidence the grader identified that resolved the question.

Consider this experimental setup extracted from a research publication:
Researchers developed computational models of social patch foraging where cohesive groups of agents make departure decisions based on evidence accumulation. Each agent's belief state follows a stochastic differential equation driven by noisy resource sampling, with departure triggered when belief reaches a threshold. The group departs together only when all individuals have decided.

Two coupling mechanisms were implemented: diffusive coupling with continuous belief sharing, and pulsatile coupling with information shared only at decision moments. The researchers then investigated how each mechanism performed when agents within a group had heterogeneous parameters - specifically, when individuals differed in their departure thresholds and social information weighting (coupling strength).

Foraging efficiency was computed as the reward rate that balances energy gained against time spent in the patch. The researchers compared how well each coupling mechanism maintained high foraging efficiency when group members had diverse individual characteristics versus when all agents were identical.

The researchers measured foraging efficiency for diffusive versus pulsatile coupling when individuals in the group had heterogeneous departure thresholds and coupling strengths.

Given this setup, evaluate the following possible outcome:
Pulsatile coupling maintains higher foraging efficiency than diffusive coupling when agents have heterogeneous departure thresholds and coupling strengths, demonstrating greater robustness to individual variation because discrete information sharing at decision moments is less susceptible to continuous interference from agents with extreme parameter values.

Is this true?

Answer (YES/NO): NO